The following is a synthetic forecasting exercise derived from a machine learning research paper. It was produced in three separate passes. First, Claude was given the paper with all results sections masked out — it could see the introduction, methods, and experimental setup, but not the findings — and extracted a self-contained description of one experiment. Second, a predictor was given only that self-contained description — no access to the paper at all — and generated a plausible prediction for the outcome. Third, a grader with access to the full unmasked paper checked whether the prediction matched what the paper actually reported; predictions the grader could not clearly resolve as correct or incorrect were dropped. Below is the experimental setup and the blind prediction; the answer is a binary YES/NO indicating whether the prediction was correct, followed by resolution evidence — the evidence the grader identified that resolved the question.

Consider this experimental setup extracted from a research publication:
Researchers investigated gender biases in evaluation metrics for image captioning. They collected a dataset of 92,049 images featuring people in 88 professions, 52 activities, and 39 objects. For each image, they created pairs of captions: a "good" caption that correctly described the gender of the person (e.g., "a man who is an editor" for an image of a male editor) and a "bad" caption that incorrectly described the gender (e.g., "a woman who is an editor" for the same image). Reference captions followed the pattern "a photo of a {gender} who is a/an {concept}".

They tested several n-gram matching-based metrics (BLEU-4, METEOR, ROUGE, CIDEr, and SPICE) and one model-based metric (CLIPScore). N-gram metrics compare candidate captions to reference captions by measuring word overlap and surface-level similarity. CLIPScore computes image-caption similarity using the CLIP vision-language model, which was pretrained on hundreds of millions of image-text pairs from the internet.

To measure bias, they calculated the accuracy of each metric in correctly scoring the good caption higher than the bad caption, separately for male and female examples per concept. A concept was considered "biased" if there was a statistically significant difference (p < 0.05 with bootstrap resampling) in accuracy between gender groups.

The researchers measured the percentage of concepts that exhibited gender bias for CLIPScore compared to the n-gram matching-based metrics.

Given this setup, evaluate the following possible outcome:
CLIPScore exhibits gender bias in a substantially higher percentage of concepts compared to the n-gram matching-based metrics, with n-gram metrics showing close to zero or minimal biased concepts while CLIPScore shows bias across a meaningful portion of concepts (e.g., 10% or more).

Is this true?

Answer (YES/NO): YES